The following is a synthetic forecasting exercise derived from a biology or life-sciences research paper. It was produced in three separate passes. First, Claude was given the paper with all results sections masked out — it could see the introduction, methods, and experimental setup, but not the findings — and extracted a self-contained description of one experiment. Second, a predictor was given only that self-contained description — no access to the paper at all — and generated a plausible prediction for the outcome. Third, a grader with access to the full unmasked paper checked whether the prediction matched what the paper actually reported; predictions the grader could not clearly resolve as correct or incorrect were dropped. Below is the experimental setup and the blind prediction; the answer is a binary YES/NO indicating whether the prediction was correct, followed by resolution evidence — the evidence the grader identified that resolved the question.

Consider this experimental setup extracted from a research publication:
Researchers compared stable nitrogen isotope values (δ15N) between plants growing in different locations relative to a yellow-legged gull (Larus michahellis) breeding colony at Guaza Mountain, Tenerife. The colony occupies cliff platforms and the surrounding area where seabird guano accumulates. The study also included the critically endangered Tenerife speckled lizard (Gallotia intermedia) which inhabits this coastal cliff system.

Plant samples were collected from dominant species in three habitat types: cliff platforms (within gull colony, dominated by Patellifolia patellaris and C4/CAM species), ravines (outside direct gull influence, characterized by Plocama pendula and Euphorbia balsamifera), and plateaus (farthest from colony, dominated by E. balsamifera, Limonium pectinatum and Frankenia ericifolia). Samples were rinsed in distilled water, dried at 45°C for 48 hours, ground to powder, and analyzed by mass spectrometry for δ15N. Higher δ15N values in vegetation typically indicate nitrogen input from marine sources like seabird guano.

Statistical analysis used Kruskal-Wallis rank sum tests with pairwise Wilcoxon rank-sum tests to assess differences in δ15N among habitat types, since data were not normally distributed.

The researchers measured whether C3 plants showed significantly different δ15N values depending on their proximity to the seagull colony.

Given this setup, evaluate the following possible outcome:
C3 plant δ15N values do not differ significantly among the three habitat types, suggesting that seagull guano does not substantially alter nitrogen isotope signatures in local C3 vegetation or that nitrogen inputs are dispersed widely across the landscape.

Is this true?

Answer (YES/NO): NO